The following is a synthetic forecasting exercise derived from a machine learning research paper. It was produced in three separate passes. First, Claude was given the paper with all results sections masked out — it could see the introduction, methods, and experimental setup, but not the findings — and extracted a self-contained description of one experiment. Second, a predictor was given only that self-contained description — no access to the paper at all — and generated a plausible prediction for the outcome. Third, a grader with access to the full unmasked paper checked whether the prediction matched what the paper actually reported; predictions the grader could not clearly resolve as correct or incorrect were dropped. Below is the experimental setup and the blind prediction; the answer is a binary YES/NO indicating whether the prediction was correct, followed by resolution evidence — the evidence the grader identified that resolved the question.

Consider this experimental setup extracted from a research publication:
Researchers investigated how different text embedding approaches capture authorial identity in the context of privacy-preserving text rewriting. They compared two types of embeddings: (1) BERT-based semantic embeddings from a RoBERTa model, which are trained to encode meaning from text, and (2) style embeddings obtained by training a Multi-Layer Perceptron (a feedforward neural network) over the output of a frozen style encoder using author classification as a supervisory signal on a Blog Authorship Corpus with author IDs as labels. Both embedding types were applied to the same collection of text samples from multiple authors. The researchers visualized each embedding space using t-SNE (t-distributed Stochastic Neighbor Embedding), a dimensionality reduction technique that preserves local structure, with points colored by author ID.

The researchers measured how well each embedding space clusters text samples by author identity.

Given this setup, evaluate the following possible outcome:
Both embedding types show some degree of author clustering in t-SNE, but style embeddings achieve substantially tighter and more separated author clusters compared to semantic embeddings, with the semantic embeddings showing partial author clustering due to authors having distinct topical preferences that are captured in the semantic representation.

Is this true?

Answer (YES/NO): NO